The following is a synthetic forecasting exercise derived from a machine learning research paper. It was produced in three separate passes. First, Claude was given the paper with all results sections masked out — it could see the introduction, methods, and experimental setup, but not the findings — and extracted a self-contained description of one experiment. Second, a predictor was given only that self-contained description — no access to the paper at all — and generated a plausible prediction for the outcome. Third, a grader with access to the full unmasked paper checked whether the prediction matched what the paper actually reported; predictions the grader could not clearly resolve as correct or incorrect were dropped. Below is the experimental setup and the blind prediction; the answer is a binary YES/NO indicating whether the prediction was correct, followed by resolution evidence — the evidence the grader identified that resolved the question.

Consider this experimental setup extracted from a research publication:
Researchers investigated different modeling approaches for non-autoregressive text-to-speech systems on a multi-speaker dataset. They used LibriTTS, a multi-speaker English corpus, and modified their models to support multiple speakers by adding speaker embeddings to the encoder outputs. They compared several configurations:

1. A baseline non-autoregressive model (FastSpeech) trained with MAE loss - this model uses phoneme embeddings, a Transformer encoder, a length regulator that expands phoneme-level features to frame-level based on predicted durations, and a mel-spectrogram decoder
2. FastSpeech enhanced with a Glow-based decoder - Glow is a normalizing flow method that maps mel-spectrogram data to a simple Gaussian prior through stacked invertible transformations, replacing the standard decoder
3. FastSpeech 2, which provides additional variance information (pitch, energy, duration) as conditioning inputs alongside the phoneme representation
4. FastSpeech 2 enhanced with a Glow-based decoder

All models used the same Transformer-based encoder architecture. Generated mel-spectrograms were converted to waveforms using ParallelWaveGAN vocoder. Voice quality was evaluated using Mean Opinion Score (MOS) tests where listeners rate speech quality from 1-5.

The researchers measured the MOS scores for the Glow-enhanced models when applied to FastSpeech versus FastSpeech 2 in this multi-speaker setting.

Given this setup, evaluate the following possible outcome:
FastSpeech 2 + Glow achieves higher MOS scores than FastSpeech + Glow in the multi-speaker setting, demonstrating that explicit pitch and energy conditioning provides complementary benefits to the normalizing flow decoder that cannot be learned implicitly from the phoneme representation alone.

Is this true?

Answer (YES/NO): YES